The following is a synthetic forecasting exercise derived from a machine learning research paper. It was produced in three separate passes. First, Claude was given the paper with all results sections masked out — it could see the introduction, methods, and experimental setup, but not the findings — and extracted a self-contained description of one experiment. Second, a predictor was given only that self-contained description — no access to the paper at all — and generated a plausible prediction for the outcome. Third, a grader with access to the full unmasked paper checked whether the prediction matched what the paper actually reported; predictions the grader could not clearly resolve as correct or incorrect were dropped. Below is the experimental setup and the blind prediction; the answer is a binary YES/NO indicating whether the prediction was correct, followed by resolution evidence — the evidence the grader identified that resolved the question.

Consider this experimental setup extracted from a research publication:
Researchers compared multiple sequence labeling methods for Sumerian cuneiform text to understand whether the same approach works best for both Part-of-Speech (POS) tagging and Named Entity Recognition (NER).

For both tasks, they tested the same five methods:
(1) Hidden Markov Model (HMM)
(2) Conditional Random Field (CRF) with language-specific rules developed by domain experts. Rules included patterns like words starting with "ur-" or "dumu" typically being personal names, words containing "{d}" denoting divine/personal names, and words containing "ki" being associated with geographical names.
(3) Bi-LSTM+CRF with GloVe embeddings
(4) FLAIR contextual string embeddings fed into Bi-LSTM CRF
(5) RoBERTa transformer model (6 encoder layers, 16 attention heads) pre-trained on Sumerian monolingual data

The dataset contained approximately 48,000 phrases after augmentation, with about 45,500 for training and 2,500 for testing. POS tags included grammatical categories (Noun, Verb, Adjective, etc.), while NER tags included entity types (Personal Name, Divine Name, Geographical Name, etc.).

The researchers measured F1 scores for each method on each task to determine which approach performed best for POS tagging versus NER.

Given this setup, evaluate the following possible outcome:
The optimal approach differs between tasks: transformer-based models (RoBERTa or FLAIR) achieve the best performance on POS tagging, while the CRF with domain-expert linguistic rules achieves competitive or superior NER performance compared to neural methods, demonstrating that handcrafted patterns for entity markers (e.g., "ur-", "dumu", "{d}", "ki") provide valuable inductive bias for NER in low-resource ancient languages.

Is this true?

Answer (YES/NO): NO